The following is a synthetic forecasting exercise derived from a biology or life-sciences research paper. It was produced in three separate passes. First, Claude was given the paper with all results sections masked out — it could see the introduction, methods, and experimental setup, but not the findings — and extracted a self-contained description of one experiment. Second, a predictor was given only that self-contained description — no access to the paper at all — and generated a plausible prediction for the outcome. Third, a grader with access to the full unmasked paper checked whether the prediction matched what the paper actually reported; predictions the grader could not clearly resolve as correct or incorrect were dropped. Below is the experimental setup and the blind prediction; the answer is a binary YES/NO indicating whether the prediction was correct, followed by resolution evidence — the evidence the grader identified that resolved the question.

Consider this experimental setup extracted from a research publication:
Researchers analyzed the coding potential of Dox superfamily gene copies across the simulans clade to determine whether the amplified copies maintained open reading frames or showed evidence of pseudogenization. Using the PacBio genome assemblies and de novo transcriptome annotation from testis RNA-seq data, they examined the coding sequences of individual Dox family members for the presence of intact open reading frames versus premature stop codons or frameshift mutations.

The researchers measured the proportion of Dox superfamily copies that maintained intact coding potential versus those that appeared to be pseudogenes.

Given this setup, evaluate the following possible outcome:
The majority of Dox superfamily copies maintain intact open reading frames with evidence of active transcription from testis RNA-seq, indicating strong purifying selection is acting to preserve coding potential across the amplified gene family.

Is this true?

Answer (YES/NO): NO